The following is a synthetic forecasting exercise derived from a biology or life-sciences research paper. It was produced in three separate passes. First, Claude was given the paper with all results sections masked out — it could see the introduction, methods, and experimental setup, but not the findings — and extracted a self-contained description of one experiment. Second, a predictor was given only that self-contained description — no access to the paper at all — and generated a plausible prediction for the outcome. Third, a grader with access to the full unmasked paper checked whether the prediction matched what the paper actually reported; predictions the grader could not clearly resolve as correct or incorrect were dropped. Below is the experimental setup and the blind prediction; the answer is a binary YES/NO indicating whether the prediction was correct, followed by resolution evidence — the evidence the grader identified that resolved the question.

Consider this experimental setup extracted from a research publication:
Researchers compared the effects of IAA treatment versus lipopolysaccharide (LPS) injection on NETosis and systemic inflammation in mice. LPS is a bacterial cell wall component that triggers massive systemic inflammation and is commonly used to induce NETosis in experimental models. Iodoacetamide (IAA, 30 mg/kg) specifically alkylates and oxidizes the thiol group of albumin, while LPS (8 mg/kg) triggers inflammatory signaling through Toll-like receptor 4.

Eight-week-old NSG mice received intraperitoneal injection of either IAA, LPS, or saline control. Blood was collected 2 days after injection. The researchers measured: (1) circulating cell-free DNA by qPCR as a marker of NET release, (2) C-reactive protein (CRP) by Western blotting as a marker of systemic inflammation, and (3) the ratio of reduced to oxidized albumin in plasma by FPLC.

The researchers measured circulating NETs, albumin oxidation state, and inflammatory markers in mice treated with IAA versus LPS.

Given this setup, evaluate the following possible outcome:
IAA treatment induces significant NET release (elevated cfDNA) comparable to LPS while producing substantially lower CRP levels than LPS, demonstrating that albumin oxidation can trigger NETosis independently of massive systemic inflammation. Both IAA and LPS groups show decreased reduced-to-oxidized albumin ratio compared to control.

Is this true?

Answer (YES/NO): NO